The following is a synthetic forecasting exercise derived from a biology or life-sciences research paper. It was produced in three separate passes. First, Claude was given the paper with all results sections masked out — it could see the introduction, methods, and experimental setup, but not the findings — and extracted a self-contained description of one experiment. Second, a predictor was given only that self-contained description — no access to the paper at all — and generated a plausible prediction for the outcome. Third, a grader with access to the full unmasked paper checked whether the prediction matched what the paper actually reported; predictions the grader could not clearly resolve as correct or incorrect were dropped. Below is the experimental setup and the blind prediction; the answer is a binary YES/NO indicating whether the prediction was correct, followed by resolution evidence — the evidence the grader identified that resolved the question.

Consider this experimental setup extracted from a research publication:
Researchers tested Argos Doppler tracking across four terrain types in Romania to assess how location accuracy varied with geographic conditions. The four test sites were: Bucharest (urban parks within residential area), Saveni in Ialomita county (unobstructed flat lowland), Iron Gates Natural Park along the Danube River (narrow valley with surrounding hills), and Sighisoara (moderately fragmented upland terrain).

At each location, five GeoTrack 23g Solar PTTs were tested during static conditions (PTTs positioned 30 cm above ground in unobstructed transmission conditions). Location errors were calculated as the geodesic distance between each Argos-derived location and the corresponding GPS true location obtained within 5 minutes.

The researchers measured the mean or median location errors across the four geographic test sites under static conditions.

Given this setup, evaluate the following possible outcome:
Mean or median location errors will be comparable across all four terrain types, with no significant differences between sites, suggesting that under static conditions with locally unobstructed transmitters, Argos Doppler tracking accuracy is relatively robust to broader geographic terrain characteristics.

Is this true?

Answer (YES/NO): NO